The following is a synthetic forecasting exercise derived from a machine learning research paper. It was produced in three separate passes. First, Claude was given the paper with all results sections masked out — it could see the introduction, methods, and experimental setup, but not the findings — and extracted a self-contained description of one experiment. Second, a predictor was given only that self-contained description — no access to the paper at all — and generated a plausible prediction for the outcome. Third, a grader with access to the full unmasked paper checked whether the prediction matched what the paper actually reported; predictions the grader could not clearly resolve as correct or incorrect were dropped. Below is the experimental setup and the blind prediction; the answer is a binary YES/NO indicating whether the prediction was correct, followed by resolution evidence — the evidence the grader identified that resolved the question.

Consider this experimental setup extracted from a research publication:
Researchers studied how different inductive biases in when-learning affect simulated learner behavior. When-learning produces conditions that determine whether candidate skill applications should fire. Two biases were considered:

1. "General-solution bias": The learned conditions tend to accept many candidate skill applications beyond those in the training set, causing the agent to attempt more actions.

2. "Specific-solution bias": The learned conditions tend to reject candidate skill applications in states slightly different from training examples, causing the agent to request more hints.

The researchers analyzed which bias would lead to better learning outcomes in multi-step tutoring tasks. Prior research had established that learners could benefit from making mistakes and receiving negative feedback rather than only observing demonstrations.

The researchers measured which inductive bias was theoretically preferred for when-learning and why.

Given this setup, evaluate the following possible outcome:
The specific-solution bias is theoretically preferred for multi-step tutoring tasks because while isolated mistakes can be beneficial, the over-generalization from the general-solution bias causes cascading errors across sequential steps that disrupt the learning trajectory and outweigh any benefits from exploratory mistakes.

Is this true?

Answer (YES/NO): NO